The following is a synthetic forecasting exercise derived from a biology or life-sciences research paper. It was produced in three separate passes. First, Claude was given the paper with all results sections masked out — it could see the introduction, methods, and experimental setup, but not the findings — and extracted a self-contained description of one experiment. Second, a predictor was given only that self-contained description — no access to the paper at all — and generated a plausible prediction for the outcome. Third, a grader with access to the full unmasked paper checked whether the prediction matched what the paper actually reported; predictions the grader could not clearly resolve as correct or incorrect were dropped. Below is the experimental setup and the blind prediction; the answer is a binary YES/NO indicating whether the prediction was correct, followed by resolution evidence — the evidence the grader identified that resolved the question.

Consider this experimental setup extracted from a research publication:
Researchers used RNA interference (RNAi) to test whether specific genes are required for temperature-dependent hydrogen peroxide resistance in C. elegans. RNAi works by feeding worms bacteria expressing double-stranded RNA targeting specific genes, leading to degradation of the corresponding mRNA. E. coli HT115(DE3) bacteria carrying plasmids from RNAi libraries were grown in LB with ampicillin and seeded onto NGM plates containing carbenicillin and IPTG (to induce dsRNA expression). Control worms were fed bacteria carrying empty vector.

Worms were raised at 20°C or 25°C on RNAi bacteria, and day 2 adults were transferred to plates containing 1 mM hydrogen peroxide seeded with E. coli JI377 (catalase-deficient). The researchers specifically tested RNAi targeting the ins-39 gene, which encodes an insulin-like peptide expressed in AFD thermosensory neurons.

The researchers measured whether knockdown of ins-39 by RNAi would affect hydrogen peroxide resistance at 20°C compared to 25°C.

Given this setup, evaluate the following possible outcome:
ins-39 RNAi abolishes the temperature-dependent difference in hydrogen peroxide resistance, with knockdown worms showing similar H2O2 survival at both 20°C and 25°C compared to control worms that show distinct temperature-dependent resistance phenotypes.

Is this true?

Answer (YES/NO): NO